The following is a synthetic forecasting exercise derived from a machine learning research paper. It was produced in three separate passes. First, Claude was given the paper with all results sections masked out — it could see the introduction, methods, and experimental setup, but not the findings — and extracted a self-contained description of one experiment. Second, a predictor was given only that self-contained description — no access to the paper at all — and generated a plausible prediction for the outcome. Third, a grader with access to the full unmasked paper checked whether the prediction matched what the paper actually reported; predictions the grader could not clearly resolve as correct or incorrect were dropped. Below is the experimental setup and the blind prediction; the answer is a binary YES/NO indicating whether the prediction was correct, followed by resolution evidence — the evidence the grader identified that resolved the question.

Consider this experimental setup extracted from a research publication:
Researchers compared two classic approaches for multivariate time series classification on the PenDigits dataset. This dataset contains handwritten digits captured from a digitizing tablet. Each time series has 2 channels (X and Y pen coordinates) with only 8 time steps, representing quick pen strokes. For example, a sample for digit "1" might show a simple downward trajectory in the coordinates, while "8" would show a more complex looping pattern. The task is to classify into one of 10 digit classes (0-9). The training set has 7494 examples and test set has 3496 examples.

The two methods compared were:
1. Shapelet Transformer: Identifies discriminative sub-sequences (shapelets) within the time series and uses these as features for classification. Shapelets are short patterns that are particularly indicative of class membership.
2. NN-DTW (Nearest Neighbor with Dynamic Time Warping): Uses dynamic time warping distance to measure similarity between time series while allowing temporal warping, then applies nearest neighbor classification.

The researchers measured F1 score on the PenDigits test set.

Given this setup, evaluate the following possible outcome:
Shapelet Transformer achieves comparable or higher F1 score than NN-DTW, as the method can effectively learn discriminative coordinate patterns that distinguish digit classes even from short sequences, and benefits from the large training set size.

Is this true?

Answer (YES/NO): YES